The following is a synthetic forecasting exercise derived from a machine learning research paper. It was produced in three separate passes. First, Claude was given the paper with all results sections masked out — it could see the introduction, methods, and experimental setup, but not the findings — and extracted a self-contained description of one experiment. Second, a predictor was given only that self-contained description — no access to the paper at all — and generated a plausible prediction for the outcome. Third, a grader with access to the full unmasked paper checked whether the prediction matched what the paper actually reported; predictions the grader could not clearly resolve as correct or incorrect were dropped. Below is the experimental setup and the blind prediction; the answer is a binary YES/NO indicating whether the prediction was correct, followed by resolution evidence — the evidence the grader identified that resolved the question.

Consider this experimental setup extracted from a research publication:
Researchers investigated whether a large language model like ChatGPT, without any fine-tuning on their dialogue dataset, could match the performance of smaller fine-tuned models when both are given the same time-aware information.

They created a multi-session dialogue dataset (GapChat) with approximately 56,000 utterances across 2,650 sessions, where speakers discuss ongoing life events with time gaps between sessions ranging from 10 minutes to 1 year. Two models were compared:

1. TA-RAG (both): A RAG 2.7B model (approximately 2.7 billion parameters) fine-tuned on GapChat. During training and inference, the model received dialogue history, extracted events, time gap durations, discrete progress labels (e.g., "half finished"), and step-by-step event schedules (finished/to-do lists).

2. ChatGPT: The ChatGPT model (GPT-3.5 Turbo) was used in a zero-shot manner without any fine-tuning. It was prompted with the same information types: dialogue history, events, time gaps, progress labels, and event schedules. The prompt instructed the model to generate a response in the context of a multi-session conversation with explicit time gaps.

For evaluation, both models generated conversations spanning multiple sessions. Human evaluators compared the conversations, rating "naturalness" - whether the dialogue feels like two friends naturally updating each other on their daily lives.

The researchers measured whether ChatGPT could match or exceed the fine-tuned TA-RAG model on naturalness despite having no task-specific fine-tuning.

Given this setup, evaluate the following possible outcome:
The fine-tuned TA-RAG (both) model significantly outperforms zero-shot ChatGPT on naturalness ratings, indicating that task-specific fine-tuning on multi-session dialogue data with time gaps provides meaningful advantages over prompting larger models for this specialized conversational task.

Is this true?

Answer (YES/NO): NO